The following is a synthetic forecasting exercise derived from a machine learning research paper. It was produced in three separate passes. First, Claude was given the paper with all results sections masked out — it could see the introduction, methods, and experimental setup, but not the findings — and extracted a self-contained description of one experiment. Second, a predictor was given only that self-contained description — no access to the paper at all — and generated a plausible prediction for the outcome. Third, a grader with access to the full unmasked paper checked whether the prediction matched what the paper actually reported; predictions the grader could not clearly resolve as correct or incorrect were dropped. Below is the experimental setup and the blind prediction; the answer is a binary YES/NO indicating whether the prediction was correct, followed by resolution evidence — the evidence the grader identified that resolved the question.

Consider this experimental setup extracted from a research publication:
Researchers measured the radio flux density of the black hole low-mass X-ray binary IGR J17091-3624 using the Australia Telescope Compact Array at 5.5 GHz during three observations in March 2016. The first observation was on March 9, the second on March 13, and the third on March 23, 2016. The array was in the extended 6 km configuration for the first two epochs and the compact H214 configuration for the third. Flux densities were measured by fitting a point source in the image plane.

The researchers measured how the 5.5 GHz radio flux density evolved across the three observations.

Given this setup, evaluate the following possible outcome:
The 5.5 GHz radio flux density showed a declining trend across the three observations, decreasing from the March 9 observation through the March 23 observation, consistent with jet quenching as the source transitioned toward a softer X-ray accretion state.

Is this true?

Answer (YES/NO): NO